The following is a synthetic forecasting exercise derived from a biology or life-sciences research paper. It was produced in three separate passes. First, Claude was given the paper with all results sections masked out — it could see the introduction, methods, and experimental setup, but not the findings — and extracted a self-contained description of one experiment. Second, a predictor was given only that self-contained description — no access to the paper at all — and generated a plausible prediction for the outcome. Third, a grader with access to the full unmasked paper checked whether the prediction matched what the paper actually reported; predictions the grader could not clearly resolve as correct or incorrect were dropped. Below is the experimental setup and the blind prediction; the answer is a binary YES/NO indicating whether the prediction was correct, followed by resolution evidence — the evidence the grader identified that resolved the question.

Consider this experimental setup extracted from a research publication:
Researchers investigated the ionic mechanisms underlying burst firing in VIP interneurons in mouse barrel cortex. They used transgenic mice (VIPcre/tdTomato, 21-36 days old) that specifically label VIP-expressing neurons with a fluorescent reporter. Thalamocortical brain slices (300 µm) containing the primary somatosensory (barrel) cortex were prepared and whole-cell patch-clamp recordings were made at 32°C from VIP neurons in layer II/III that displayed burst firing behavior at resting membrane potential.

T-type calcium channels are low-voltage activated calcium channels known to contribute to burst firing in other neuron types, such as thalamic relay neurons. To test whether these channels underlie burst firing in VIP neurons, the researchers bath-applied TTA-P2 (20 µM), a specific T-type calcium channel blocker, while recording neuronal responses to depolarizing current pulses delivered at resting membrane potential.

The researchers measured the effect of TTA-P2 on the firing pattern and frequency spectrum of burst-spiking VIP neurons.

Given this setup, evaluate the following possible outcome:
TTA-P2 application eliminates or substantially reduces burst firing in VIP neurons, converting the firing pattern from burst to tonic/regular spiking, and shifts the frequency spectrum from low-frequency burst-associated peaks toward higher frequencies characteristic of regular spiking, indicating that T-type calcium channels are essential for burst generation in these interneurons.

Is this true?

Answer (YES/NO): NO